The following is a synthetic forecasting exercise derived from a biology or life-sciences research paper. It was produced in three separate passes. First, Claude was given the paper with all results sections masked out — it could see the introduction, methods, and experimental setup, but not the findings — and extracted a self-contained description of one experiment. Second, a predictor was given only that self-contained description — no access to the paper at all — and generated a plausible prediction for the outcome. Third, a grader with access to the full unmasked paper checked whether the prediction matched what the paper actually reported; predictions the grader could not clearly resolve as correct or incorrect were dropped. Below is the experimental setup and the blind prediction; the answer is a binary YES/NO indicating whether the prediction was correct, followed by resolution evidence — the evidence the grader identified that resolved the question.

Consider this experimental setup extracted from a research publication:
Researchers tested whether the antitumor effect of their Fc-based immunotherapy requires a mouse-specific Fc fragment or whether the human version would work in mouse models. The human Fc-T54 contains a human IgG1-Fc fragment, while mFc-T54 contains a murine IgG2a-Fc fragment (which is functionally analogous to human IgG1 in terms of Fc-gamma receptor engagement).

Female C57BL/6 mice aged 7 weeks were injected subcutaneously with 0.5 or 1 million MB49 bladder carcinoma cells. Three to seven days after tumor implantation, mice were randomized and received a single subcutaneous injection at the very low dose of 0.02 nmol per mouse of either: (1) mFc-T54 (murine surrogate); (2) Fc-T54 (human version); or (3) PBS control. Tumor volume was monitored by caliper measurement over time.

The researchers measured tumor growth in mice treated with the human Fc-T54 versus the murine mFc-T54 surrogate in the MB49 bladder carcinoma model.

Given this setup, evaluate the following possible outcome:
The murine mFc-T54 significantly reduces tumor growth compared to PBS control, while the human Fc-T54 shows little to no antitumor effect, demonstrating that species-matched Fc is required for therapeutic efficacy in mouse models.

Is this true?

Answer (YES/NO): NO